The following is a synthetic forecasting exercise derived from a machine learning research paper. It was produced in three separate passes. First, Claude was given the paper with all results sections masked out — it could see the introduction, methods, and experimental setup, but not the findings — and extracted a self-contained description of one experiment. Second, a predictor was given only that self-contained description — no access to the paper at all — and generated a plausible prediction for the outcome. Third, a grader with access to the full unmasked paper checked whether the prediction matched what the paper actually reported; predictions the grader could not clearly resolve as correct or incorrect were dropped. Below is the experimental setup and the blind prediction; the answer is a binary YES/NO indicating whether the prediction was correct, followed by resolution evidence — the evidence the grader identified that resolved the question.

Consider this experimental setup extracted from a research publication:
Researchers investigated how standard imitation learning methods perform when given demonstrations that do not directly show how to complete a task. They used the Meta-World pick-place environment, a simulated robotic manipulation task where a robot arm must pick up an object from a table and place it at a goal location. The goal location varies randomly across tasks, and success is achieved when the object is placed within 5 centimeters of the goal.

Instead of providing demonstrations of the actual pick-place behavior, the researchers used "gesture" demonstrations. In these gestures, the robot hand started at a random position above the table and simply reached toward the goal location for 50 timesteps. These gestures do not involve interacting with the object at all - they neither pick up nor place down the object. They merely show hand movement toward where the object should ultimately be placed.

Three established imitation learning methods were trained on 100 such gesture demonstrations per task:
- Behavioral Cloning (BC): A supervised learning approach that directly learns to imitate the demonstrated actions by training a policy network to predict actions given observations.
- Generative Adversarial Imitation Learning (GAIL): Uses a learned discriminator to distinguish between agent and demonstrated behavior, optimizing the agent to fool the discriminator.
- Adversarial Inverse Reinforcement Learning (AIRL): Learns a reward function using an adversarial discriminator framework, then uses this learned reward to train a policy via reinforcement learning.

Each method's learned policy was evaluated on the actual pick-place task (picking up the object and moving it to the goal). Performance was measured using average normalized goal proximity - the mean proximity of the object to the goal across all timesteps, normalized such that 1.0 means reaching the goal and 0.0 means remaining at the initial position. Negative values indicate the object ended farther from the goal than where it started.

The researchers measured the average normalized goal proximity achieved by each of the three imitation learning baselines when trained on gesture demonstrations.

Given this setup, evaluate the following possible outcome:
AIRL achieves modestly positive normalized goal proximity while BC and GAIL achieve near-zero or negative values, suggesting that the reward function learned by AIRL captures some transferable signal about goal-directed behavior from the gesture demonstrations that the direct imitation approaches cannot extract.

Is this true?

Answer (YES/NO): NO